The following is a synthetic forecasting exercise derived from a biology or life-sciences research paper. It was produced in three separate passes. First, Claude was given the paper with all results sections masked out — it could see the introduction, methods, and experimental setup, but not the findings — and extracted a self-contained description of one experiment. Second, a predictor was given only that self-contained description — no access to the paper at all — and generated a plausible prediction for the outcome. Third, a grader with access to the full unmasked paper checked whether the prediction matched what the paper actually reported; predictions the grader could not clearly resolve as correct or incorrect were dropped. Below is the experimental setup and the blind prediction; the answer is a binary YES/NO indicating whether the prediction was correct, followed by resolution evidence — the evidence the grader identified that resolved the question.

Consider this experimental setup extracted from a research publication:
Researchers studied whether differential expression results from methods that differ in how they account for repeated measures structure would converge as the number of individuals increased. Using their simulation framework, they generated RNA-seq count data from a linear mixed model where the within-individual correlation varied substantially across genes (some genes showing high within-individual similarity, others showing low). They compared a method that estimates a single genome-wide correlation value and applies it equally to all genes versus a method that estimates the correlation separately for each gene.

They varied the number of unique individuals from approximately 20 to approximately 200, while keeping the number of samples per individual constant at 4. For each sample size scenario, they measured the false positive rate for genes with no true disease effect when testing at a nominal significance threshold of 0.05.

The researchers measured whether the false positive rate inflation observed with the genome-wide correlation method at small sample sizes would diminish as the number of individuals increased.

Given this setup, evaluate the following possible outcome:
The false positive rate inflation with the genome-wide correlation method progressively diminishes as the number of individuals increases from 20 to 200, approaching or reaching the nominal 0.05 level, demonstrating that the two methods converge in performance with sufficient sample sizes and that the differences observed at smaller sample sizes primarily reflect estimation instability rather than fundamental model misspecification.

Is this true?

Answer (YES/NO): NO